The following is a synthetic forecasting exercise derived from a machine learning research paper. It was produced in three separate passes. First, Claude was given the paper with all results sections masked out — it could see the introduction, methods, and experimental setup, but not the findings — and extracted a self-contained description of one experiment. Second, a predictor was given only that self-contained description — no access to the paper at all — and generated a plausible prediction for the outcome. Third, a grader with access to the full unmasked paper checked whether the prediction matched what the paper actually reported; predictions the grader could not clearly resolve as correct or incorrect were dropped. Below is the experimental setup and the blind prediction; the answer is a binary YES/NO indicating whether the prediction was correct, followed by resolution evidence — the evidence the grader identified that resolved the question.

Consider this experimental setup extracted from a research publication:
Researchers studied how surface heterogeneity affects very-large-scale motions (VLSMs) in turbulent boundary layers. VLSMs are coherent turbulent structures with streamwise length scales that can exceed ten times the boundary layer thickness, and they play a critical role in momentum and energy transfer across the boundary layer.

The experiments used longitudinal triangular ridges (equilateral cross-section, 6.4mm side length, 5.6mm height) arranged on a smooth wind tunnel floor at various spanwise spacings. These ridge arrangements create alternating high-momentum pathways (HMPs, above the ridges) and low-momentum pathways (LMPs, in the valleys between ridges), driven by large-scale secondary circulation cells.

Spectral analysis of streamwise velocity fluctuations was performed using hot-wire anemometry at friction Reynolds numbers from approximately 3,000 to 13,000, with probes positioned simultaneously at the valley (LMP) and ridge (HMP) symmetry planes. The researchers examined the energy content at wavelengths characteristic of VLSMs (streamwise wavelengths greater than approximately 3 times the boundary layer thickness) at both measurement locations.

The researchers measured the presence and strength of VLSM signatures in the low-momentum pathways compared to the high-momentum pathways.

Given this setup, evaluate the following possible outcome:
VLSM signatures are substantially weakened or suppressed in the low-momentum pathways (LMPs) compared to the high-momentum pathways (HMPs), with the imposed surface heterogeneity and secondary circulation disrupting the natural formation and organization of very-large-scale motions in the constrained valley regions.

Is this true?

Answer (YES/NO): NO